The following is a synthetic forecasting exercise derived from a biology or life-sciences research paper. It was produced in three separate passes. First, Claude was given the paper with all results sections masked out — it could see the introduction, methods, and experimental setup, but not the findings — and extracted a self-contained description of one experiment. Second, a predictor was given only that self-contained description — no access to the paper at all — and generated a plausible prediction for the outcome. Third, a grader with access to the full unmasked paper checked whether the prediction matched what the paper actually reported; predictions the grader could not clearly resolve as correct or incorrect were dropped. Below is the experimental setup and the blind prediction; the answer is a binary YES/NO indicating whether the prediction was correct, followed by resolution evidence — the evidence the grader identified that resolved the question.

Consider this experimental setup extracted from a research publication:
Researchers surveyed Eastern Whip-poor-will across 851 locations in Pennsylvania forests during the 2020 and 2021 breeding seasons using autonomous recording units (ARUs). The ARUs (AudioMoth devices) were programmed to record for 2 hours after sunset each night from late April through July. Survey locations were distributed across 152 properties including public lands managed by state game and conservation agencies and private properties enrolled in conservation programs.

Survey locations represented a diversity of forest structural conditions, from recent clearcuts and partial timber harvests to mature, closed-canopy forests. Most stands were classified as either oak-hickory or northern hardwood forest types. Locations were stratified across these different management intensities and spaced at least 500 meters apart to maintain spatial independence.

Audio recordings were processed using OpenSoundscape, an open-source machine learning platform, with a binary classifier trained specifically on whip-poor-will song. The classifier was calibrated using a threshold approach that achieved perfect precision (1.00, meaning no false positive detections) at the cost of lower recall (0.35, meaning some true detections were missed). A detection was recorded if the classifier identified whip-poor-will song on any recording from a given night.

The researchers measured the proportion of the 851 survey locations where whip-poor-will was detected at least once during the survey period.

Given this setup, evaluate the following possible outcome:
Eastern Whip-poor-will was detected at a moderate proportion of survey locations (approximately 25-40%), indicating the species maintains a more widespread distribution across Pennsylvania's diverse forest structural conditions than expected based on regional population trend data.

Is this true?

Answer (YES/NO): NO